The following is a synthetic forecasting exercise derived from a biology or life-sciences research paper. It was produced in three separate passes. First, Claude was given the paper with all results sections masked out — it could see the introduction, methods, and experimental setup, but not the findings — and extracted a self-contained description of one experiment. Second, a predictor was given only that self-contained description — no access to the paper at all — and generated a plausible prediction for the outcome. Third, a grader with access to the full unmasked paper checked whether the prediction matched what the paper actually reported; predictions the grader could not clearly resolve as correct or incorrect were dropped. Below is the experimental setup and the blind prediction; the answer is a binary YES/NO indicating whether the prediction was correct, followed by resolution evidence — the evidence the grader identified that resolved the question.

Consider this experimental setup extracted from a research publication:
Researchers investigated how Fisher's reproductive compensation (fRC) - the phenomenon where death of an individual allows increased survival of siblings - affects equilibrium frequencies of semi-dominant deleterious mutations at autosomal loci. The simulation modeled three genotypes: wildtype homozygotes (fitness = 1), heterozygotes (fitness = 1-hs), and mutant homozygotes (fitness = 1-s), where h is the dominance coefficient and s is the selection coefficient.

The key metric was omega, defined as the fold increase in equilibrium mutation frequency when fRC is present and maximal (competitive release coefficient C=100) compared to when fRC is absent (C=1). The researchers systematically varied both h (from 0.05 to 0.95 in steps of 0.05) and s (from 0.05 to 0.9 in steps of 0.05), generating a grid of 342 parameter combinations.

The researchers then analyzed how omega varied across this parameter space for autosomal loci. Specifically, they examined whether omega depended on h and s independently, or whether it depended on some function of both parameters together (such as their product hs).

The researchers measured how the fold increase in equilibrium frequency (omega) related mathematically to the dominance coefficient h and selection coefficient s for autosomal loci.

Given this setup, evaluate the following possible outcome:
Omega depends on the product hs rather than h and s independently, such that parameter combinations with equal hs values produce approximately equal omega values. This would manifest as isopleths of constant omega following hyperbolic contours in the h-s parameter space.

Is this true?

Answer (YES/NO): YES